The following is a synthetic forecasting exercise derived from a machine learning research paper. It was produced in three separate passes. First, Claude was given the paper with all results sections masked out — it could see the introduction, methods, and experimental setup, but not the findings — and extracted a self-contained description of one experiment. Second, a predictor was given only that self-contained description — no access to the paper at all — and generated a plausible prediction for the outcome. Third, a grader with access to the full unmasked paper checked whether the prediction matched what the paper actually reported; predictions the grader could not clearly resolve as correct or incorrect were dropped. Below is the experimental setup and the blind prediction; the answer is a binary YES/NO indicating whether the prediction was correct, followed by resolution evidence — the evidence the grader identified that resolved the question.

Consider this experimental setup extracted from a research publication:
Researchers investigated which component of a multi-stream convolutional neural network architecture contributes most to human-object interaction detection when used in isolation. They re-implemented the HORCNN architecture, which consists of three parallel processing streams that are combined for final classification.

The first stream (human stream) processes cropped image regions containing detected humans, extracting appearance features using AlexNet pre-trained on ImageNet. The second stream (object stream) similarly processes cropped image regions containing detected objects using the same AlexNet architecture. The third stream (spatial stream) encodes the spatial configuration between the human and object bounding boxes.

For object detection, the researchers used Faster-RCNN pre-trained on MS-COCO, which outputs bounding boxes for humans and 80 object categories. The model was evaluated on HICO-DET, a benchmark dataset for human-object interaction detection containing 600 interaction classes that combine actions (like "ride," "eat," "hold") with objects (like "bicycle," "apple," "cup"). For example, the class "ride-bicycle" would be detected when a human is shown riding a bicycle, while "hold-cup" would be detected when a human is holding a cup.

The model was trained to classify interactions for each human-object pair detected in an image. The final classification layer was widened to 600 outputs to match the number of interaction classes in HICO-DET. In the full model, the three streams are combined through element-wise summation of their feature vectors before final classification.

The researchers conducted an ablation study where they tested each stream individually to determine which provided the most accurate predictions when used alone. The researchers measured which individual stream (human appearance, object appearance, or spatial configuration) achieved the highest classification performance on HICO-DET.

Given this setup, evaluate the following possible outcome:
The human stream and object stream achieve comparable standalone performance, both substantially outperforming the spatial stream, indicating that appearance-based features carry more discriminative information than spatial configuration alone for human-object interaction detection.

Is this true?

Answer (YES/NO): NO